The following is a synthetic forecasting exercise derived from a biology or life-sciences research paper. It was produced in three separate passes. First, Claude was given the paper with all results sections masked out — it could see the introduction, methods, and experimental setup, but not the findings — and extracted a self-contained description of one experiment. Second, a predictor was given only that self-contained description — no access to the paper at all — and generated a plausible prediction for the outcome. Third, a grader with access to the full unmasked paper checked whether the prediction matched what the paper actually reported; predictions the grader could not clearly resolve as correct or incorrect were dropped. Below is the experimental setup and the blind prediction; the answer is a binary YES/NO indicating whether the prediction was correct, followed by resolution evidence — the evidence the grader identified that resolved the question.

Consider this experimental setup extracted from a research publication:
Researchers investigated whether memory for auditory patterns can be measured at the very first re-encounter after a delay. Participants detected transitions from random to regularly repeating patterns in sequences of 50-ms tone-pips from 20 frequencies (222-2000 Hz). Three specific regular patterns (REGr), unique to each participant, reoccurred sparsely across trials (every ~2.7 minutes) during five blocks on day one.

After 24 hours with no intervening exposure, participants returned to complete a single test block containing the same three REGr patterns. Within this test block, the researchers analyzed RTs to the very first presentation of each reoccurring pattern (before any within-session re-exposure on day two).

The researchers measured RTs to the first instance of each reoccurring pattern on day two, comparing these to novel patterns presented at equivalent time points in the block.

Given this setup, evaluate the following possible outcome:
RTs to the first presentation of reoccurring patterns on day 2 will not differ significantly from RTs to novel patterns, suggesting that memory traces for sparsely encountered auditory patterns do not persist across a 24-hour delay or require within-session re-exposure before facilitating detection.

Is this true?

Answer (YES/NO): NO